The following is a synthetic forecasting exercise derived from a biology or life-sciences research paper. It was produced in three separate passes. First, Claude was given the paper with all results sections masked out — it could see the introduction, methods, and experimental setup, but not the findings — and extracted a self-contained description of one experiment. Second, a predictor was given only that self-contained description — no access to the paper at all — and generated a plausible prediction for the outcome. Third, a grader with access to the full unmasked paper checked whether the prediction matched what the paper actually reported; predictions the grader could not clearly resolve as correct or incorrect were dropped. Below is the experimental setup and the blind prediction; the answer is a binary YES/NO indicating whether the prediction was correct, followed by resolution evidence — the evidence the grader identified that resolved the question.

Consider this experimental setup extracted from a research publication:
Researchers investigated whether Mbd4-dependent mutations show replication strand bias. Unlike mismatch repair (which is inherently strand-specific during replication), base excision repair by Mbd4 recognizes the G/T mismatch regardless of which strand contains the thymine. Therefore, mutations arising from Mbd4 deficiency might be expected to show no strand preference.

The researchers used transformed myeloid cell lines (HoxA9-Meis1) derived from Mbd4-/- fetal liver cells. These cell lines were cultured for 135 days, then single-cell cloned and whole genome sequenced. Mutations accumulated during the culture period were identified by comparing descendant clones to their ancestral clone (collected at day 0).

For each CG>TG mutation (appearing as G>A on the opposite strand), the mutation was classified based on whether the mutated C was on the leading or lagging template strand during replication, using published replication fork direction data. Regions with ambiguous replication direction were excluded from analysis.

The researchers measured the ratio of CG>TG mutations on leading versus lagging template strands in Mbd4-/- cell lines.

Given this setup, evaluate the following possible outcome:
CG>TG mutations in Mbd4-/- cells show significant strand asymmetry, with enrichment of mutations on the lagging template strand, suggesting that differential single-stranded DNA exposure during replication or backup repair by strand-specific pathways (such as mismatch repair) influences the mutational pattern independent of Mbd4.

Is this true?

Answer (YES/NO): NO